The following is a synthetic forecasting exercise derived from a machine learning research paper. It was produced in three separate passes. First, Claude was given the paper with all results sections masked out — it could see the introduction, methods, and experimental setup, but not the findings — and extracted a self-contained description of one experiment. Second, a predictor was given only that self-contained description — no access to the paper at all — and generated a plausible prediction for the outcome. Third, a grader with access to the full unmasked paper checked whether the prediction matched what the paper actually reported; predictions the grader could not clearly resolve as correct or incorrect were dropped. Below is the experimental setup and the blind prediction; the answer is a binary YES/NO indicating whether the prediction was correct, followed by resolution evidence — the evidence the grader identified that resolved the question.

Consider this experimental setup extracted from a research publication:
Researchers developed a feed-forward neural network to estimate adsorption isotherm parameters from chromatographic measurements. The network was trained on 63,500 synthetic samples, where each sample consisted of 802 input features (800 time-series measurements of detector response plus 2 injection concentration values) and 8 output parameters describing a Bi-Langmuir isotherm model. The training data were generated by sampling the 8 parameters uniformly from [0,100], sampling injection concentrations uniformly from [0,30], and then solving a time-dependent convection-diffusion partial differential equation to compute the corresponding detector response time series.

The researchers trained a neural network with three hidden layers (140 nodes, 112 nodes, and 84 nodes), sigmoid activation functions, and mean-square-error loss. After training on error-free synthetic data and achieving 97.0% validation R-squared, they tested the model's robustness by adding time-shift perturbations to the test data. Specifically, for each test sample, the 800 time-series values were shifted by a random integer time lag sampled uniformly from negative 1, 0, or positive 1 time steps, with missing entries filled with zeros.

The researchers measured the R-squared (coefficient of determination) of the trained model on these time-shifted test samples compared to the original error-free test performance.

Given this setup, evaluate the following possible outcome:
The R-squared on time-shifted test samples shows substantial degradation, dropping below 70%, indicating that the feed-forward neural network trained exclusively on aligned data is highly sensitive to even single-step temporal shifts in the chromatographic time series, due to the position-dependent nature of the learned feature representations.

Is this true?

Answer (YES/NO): YES